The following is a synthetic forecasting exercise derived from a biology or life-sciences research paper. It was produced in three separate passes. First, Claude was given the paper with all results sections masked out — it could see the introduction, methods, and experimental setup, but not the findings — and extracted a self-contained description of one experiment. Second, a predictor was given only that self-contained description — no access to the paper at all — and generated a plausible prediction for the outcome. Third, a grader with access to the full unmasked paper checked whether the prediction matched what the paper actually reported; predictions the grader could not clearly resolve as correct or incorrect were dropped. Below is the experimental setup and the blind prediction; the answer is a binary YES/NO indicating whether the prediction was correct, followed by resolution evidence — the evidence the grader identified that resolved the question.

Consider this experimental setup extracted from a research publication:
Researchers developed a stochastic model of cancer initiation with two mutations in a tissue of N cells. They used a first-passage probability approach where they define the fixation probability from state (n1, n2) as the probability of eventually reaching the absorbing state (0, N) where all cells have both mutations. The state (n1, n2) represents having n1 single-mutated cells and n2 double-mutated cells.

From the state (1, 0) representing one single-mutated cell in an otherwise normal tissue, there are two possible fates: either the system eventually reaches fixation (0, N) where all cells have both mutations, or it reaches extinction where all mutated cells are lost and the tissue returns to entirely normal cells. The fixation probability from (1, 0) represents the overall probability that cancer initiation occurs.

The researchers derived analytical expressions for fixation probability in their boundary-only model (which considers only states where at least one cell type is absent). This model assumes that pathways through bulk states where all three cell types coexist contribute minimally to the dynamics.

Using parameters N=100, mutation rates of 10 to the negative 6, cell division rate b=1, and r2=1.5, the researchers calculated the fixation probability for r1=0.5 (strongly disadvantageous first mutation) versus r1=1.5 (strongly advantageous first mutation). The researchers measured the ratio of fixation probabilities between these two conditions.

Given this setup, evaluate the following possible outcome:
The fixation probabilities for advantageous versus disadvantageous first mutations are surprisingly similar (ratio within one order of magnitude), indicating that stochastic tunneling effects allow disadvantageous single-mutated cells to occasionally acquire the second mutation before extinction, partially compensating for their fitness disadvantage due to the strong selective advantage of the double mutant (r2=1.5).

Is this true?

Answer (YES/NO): NO